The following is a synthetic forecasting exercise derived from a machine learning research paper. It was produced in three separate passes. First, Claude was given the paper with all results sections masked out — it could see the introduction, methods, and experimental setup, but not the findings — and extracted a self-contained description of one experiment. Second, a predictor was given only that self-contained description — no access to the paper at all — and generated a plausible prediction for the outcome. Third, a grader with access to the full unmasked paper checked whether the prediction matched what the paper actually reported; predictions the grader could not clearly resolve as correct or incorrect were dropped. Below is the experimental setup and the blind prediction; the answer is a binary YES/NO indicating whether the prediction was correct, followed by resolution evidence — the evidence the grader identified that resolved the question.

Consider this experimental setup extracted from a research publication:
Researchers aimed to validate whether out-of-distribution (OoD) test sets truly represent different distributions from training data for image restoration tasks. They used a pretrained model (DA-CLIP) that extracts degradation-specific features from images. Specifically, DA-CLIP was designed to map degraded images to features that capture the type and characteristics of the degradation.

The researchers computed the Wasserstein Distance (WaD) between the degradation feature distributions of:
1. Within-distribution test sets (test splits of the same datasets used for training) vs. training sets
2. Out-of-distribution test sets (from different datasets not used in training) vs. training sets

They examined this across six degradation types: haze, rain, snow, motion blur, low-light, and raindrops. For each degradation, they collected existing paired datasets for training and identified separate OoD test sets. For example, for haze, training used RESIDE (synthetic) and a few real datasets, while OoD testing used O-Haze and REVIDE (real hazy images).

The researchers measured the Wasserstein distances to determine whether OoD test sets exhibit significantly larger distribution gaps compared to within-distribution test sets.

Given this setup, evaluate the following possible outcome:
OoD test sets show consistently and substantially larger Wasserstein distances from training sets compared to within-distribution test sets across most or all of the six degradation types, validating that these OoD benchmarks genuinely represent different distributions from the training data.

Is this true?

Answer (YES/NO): YES